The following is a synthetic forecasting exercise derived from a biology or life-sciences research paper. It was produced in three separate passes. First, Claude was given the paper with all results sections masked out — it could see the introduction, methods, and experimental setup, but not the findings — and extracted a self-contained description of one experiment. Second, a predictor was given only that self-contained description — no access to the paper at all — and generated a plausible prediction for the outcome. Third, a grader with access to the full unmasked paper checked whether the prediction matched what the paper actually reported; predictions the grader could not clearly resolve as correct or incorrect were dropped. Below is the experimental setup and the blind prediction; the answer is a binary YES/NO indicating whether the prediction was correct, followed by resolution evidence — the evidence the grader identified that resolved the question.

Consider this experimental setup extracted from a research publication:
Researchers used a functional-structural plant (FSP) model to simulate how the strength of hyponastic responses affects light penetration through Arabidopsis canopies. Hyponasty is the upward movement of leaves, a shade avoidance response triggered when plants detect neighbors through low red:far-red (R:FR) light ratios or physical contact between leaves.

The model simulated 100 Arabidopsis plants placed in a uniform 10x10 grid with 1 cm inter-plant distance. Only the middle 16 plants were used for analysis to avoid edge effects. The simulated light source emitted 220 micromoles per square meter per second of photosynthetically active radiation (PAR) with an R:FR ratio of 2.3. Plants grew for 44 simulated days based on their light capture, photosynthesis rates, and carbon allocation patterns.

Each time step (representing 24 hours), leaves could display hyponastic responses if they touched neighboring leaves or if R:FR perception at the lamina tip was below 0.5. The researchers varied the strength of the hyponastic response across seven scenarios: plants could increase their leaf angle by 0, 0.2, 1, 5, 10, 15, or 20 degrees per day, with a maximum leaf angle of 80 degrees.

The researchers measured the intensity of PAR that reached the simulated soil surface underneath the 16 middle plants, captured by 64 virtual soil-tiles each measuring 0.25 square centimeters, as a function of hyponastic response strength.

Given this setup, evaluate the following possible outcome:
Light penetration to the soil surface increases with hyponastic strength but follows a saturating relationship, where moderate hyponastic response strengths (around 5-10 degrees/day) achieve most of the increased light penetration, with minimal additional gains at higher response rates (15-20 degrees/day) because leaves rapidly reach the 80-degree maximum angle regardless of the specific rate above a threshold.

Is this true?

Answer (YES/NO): NO